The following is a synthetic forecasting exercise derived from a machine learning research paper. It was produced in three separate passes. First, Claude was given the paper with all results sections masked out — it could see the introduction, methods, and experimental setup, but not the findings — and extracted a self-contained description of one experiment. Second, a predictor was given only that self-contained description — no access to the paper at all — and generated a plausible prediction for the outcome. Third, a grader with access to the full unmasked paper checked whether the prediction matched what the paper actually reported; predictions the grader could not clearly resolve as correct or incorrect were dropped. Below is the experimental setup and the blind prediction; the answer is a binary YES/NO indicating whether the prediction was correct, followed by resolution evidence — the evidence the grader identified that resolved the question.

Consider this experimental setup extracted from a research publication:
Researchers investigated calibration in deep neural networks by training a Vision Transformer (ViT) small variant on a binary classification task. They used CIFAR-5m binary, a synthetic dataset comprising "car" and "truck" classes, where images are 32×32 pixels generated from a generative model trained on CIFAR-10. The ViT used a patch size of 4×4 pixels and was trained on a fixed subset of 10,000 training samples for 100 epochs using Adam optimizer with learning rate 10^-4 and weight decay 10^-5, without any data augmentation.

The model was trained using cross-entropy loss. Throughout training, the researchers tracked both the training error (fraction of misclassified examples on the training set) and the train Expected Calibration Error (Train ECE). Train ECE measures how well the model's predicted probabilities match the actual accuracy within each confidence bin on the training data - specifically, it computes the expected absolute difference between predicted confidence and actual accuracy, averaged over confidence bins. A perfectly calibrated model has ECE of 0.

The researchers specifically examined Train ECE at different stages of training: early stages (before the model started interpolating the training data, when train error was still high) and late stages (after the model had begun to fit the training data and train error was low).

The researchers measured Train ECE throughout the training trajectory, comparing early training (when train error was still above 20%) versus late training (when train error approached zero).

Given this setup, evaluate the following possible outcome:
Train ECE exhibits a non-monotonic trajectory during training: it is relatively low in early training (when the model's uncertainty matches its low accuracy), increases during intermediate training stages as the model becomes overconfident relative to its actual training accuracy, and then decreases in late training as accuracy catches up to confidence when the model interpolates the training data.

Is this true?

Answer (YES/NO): NO